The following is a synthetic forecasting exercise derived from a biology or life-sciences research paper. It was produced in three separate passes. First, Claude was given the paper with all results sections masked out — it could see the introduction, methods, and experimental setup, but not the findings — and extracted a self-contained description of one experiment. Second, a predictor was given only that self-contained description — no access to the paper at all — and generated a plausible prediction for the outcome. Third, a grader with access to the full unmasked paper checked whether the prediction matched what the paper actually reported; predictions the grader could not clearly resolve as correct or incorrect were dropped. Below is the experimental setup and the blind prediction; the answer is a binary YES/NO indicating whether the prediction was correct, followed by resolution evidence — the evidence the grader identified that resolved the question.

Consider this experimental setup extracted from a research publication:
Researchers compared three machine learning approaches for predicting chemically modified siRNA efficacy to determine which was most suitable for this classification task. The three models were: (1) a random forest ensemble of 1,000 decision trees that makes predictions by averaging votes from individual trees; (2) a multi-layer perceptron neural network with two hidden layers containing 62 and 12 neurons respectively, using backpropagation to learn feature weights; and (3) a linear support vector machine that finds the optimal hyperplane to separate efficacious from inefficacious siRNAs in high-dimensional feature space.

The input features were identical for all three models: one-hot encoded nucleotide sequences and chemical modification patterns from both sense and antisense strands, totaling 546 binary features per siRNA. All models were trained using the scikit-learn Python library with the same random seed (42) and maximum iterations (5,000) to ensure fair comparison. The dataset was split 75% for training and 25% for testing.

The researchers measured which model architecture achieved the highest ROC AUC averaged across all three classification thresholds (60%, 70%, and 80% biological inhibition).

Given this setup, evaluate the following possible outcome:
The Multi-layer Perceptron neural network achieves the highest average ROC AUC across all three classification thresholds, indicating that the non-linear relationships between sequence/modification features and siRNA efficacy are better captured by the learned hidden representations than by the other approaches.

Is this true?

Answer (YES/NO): NO